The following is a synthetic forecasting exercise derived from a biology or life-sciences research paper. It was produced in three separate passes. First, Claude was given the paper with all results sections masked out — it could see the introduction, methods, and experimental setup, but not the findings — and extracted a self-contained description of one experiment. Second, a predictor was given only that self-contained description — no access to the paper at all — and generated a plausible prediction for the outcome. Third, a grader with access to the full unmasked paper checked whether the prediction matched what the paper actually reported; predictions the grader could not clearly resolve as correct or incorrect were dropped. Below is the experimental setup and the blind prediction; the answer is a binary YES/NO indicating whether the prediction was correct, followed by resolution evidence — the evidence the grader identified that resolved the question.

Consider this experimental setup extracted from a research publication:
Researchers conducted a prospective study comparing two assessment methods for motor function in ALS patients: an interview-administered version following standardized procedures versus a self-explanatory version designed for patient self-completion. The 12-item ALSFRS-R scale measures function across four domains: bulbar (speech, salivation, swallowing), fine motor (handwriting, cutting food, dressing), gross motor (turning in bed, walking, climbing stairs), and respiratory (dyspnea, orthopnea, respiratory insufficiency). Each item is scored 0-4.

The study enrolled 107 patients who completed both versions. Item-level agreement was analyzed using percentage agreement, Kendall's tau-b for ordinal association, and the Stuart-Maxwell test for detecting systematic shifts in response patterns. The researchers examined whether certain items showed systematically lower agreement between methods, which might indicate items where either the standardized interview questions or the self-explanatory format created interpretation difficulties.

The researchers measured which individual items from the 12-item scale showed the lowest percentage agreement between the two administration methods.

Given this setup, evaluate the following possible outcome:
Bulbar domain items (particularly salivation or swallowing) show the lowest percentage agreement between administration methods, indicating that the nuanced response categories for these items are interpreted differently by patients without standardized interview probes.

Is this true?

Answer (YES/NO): NO